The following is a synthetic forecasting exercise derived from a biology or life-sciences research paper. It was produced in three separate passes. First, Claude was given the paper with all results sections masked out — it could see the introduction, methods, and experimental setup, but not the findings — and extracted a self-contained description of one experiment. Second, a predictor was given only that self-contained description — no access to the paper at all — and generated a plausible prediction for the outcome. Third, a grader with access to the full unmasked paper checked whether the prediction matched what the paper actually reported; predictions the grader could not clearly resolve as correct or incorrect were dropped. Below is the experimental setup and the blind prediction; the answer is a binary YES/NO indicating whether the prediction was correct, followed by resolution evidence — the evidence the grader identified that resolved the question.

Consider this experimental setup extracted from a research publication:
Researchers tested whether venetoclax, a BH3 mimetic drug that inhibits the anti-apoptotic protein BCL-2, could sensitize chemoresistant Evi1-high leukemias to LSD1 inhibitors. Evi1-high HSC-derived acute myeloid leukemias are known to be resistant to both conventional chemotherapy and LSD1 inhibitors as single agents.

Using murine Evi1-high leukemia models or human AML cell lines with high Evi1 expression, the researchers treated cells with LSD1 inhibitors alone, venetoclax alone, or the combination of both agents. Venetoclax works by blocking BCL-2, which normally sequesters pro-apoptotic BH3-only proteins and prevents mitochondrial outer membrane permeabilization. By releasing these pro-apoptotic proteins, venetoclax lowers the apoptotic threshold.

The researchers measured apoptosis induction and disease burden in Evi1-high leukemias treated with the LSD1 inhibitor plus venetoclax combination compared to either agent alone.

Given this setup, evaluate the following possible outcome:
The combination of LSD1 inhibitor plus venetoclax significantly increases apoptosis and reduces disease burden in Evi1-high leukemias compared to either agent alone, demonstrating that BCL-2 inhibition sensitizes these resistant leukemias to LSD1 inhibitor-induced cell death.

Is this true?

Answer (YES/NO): YES